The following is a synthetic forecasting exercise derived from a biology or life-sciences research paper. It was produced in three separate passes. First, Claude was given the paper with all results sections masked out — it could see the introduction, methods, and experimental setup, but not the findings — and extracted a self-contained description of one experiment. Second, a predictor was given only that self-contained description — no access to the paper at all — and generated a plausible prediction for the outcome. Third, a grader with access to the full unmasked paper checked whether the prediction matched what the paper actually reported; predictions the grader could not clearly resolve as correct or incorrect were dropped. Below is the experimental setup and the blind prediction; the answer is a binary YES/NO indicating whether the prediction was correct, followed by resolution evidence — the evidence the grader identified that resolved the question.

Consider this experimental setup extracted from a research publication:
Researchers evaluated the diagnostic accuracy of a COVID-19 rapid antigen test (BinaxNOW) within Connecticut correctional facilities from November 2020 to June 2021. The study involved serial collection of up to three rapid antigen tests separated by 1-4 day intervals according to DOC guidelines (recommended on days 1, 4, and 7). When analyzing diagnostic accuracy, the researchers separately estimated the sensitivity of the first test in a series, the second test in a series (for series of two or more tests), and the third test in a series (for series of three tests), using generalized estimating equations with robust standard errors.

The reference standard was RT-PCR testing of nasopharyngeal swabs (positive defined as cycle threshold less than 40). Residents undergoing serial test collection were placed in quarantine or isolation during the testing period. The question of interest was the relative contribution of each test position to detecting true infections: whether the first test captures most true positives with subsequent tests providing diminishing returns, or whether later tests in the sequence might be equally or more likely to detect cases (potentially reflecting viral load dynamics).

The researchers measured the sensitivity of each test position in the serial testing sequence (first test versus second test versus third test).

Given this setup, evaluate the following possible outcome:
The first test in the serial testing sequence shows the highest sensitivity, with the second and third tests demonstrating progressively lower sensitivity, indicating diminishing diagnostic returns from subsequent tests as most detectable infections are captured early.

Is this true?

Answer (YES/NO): NO